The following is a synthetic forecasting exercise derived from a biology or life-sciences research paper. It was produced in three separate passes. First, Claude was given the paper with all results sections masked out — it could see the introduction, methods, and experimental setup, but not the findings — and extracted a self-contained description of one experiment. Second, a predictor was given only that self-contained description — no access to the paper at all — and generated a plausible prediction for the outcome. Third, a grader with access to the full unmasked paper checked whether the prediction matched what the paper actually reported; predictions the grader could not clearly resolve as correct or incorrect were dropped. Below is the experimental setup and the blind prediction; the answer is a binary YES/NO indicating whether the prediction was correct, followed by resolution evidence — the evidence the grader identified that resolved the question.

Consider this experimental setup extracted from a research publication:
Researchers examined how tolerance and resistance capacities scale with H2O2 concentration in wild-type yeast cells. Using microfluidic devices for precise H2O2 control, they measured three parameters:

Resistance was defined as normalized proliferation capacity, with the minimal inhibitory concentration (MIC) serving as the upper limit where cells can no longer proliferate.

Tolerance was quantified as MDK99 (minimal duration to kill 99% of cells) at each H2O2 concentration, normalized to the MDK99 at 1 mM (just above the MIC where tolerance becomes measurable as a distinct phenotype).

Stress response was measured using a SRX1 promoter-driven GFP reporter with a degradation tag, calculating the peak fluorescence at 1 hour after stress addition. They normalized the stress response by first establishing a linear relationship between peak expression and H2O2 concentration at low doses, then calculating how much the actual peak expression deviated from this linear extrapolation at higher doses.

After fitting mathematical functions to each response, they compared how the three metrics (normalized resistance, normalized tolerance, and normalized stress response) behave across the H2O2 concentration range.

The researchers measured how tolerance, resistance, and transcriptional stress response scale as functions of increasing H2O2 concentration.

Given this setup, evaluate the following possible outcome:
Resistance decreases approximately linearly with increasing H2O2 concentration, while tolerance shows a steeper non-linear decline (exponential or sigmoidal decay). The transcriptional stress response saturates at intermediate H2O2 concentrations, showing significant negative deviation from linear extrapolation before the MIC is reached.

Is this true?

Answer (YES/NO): NO